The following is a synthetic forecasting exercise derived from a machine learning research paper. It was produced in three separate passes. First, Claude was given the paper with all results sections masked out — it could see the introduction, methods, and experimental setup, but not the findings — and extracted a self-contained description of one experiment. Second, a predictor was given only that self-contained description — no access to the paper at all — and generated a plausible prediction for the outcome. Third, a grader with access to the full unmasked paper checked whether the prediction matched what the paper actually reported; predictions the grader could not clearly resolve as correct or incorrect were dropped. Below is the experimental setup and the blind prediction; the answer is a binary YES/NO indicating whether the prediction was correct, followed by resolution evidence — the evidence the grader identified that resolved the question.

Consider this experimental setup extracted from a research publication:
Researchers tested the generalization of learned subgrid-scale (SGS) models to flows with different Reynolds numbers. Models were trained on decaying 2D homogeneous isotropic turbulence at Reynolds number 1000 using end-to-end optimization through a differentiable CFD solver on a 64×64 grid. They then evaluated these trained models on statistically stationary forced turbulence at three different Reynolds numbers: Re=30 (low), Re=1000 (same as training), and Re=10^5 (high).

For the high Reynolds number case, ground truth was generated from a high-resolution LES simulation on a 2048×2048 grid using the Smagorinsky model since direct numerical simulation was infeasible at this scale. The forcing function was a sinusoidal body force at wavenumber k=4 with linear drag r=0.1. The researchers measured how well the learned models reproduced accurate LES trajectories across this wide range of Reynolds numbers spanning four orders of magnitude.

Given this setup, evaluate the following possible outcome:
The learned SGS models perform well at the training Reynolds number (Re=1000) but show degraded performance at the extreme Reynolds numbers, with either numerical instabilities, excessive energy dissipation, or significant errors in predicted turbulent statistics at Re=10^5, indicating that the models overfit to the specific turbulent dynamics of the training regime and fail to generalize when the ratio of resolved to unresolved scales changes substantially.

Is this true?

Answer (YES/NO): NO